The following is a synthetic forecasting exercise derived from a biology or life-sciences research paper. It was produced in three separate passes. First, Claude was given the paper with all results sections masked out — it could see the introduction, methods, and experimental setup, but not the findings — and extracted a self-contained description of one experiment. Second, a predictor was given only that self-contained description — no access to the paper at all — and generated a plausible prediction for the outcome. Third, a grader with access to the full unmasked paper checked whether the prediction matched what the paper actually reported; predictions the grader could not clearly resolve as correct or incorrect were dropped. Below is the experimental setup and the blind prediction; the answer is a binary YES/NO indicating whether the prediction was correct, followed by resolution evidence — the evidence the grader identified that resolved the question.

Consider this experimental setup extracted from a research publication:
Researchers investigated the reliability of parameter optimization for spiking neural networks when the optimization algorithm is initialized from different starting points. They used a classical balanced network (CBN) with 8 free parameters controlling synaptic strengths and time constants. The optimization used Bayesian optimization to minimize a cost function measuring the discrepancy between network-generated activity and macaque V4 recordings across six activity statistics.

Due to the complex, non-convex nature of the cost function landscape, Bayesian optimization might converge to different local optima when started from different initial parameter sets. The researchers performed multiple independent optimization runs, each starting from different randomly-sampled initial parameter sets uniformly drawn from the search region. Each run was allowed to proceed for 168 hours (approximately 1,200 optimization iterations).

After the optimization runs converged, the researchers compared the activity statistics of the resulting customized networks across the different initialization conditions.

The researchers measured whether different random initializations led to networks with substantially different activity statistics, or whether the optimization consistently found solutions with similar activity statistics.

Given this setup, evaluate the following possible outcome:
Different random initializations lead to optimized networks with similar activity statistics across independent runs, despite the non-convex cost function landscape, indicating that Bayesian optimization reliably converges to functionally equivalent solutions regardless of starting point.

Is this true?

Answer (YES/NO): YES